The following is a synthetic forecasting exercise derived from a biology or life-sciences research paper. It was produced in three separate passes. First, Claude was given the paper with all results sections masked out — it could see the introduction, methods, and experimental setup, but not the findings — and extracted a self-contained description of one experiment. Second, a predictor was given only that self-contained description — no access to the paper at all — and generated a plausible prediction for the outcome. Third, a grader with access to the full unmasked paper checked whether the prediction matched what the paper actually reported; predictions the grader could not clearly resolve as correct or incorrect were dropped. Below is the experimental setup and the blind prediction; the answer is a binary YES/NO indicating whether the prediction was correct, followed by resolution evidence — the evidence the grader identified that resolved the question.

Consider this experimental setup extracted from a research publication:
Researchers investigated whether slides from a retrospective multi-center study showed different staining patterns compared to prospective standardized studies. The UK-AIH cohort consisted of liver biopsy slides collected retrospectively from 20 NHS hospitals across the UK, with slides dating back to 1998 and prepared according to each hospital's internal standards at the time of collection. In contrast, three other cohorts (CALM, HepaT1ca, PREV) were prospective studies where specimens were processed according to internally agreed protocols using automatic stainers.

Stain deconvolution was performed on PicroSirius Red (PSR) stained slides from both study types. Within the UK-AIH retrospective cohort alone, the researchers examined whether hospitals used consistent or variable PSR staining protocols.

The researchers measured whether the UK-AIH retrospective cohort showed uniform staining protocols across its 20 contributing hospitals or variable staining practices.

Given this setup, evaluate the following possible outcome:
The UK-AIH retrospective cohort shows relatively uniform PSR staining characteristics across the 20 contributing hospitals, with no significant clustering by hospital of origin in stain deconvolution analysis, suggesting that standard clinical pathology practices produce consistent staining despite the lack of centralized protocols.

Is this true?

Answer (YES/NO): NO